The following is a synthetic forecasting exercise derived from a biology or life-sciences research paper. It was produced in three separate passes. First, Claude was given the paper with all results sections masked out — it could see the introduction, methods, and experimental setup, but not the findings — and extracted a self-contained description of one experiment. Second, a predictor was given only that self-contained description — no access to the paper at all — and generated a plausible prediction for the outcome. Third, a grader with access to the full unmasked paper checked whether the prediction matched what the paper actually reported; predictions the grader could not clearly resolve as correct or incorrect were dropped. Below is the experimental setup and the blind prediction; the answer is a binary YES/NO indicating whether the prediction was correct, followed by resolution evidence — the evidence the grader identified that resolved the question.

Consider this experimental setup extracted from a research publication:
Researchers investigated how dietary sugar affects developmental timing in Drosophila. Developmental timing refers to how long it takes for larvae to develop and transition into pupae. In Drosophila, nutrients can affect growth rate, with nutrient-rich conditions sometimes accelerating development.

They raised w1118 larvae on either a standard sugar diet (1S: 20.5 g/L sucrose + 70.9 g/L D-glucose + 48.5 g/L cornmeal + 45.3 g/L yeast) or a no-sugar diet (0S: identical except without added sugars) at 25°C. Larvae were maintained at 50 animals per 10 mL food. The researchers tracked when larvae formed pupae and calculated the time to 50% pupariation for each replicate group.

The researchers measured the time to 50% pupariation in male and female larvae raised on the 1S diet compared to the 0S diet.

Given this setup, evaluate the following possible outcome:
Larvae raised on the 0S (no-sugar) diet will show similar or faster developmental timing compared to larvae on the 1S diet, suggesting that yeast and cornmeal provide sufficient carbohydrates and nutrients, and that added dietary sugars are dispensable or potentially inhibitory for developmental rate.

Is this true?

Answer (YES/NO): YES